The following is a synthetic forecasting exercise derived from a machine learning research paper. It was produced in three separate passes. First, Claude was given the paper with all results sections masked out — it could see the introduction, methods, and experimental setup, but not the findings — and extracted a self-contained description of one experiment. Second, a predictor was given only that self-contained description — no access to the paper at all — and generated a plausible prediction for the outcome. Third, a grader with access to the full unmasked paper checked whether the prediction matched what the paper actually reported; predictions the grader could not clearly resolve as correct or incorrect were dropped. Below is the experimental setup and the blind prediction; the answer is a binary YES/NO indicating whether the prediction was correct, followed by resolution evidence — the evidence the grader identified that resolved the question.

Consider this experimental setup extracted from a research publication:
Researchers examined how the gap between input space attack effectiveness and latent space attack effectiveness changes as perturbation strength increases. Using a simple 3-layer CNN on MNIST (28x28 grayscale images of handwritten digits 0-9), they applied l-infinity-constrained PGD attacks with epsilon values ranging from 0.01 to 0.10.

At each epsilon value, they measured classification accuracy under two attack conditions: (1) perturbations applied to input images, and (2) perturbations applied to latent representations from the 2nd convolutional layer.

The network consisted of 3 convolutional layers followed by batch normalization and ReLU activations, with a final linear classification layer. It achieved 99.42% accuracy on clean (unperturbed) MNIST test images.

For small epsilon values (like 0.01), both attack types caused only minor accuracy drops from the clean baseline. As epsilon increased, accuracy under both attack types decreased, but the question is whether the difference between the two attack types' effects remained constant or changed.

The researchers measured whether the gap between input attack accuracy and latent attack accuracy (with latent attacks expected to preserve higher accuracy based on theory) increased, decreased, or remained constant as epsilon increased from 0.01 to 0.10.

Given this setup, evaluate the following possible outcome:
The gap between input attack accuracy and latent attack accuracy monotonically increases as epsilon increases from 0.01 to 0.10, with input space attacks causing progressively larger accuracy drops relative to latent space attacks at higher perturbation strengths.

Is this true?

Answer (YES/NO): NO